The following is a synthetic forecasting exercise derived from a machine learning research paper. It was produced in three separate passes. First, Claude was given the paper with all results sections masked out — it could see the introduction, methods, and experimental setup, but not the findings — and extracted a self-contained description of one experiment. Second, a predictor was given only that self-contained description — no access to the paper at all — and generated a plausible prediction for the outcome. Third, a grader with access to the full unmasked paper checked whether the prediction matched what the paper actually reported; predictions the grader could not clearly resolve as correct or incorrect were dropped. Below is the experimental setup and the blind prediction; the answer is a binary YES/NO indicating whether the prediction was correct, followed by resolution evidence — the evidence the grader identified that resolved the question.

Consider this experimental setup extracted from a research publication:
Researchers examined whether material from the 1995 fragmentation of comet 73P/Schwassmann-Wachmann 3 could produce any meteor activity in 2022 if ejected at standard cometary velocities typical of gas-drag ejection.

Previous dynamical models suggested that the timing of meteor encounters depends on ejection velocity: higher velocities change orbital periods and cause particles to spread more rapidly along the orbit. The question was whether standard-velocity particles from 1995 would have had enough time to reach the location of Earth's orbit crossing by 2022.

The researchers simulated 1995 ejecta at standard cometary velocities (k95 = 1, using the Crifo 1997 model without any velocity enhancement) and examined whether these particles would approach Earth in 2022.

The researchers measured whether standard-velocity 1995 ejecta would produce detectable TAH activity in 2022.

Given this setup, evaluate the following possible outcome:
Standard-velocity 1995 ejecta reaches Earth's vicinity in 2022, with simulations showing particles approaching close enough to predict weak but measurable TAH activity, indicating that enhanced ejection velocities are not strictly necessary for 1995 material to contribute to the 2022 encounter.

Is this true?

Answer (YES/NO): NO